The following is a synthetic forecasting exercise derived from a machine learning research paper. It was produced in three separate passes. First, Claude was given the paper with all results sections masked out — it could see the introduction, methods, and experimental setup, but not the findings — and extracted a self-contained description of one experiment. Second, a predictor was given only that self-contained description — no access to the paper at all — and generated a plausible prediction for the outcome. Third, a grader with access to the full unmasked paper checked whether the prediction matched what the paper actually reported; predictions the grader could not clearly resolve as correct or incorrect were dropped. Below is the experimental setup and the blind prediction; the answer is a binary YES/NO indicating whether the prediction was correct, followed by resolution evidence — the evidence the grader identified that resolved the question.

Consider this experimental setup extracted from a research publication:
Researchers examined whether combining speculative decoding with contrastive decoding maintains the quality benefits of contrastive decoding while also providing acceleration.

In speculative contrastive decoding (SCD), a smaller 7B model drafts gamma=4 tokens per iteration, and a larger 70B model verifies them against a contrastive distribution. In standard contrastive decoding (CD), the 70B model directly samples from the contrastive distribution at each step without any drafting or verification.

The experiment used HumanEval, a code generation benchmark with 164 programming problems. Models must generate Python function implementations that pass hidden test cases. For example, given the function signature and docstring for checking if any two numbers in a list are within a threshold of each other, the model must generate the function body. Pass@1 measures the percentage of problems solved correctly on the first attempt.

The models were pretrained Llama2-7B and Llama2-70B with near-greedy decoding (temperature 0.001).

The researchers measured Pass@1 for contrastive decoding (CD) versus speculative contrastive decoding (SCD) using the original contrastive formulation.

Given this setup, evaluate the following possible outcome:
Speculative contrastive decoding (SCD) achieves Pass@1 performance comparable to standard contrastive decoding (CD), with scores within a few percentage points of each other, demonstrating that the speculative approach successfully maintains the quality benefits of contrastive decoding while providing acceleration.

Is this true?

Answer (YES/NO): YES